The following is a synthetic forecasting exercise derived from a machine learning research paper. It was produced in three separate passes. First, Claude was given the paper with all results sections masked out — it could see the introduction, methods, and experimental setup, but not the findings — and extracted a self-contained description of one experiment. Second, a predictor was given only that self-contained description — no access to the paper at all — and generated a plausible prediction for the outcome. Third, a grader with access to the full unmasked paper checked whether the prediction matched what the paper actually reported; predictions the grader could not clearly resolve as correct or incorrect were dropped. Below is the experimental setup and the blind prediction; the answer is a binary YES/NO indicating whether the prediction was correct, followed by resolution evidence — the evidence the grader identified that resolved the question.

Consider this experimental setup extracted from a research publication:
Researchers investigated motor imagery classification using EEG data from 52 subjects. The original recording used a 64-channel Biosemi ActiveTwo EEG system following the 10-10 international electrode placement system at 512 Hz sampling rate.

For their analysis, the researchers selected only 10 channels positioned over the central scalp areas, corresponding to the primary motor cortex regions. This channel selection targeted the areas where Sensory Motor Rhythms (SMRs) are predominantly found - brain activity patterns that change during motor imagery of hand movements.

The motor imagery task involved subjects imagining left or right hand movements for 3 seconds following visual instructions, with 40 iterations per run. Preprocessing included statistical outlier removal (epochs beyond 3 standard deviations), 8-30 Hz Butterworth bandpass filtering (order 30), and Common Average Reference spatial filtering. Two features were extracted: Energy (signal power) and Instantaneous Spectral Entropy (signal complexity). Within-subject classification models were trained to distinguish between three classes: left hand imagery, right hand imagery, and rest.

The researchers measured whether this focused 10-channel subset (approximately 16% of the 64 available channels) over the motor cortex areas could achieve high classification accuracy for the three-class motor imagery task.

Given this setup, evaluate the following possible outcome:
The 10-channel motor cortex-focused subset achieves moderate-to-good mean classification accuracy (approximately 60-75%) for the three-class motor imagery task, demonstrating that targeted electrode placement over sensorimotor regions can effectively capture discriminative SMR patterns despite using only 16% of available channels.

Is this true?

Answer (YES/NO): NO